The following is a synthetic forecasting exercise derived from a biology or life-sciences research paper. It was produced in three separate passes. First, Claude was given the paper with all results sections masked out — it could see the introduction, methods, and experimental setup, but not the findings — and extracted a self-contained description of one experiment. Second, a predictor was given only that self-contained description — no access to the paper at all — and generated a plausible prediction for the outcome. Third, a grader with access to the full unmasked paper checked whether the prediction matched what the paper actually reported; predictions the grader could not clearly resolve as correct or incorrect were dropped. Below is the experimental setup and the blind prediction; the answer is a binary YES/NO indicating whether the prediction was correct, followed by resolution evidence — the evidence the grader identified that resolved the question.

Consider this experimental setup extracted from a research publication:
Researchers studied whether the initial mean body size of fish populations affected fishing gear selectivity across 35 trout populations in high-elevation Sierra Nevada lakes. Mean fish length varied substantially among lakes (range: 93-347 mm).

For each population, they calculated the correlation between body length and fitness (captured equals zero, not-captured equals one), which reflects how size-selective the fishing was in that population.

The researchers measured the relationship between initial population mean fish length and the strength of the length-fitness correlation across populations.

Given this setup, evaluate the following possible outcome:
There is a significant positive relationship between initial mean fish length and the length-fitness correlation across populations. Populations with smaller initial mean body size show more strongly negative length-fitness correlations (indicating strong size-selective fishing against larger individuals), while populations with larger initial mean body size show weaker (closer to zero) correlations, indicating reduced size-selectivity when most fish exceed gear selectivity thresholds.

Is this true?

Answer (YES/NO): YES